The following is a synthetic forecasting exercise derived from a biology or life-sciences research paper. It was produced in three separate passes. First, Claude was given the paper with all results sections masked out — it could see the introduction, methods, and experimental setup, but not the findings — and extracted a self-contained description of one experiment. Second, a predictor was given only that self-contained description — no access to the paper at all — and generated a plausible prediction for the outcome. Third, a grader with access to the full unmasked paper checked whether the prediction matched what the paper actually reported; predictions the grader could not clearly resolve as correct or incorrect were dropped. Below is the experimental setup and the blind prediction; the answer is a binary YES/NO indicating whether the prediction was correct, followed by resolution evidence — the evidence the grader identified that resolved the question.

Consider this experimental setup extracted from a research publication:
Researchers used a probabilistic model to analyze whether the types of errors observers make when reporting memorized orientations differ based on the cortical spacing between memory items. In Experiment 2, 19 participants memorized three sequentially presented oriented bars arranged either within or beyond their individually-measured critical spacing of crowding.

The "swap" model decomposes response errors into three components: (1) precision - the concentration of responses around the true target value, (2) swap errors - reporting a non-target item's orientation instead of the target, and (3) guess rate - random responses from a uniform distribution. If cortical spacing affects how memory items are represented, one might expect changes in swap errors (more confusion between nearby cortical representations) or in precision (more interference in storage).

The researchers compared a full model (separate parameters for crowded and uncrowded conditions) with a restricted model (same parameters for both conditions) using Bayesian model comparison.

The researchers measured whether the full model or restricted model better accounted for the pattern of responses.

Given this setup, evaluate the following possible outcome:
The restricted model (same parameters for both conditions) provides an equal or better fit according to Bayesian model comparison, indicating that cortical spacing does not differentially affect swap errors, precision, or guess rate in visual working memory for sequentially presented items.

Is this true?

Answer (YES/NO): YES